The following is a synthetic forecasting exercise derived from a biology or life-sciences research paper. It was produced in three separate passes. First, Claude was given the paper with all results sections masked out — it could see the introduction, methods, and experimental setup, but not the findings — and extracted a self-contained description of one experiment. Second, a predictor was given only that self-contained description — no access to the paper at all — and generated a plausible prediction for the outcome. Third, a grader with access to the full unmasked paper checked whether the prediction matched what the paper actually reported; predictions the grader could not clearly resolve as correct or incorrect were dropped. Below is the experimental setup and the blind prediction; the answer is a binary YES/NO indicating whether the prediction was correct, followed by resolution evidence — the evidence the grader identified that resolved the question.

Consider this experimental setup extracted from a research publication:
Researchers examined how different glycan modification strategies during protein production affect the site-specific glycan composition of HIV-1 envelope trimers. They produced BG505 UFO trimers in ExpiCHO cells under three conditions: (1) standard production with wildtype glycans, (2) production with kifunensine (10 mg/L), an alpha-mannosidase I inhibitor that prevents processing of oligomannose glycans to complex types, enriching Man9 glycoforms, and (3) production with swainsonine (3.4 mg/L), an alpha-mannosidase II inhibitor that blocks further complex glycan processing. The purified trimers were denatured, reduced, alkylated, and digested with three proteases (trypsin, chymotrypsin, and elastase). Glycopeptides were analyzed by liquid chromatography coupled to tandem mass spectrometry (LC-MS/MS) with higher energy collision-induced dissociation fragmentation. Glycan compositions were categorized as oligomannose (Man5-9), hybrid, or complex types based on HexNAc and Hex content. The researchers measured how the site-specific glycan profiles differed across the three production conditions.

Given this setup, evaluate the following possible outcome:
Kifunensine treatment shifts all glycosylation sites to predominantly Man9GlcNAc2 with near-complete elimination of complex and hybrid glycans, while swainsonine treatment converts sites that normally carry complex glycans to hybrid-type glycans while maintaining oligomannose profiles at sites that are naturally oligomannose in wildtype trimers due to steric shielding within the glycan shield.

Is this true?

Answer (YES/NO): NO